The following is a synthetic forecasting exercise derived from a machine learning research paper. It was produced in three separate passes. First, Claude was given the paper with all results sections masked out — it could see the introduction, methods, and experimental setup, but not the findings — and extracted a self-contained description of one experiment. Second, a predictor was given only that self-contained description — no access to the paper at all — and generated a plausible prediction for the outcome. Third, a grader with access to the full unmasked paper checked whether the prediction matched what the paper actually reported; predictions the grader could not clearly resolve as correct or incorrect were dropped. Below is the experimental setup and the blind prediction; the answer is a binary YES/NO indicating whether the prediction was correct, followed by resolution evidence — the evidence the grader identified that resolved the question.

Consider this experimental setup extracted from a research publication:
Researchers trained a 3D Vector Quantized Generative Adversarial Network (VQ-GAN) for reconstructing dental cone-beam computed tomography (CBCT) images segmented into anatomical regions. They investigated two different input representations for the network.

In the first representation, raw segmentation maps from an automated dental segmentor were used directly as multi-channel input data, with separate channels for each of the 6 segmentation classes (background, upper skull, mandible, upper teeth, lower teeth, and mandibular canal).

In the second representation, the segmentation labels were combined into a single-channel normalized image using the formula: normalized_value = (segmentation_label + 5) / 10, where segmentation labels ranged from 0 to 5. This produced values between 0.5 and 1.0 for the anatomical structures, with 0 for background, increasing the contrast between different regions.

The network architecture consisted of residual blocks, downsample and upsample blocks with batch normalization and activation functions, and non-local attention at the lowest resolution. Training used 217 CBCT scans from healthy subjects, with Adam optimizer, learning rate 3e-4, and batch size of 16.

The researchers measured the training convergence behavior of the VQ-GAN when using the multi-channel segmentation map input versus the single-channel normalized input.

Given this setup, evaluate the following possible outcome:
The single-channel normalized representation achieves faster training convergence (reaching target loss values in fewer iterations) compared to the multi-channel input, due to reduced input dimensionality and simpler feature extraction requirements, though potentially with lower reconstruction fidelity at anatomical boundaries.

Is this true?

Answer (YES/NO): YES